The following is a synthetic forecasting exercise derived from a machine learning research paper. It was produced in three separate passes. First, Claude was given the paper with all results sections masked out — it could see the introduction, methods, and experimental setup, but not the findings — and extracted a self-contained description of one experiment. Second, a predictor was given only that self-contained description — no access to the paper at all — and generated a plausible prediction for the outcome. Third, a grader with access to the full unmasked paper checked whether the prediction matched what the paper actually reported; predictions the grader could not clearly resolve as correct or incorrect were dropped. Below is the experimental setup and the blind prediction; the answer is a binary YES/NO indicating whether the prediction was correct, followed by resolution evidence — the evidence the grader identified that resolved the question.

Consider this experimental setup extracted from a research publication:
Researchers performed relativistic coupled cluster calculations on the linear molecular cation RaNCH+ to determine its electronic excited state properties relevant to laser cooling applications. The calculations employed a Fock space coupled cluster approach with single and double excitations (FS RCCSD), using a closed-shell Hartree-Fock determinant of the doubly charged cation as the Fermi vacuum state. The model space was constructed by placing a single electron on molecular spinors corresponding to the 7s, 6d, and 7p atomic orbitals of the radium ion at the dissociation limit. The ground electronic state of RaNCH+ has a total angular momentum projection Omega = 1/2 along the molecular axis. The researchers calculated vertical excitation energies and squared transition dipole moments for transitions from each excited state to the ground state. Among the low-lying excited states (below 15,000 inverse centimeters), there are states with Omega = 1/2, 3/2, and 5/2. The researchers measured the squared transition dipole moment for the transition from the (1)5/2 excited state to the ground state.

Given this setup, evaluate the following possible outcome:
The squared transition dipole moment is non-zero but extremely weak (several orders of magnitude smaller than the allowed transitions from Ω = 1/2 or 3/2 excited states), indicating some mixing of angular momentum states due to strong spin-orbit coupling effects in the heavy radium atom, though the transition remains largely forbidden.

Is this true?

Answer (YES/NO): NO